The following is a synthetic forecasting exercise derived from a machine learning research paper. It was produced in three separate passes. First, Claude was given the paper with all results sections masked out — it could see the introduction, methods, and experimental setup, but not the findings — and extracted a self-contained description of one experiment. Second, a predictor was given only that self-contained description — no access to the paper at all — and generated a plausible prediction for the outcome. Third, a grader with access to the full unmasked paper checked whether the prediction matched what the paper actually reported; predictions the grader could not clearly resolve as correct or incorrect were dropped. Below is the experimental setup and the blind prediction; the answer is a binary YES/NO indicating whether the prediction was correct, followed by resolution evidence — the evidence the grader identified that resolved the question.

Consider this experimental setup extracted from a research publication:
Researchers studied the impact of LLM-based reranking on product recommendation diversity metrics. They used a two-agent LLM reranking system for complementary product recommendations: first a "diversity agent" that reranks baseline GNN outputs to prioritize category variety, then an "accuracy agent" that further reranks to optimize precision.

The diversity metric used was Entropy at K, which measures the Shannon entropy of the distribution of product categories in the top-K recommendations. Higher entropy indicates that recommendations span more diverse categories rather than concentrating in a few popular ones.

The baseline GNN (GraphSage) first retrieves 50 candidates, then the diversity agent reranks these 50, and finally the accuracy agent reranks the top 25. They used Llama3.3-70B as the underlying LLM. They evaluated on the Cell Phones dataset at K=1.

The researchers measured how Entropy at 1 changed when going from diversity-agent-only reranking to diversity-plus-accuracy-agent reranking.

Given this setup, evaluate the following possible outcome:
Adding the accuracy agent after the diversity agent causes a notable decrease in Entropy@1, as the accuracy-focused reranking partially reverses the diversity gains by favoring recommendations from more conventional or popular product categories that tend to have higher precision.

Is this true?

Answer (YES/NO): NO